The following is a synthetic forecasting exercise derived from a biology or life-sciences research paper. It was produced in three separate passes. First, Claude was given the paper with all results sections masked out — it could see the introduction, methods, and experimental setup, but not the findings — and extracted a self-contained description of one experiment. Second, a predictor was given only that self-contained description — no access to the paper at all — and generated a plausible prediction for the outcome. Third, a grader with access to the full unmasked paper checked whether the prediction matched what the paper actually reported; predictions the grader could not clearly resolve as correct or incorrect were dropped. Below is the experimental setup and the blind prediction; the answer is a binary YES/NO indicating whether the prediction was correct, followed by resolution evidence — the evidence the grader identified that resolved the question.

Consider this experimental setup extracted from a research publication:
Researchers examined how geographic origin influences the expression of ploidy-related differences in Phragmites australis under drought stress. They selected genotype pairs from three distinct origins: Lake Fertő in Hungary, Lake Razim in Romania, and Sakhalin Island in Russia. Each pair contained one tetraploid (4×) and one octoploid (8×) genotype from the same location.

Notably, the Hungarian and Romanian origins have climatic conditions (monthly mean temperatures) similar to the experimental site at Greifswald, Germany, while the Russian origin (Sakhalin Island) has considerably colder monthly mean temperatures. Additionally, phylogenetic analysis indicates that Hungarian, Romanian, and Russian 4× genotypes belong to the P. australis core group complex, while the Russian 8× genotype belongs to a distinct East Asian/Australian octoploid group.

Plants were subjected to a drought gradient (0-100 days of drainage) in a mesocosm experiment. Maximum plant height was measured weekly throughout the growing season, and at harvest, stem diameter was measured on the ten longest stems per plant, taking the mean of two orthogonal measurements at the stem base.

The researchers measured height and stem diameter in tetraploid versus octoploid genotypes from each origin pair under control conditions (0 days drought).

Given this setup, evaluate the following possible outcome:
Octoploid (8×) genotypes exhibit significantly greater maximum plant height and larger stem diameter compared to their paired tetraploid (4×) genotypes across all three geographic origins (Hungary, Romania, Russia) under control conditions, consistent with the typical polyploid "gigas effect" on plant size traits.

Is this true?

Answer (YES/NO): NO